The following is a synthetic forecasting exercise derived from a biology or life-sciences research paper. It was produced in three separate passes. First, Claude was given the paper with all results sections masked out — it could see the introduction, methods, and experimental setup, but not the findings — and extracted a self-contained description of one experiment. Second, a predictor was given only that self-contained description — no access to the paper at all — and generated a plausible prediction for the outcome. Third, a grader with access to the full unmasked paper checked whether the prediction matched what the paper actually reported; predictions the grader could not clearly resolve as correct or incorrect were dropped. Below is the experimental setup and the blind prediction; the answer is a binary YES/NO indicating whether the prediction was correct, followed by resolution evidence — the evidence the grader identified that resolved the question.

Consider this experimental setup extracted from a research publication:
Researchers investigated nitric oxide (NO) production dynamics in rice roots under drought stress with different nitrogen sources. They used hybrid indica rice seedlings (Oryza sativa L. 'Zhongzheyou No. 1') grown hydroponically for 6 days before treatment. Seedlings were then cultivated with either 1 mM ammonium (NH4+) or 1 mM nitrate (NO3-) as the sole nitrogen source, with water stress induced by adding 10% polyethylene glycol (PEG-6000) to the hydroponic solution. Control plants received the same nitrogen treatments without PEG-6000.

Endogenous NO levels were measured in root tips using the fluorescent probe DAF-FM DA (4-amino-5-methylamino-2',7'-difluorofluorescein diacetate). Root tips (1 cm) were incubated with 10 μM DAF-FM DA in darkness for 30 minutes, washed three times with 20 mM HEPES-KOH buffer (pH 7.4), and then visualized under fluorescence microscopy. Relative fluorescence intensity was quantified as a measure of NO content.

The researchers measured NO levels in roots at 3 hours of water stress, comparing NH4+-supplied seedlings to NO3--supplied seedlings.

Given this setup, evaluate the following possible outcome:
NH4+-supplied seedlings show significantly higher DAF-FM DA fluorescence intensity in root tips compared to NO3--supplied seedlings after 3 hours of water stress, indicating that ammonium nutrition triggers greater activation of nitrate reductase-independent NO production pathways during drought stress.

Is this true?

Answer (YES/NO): YES